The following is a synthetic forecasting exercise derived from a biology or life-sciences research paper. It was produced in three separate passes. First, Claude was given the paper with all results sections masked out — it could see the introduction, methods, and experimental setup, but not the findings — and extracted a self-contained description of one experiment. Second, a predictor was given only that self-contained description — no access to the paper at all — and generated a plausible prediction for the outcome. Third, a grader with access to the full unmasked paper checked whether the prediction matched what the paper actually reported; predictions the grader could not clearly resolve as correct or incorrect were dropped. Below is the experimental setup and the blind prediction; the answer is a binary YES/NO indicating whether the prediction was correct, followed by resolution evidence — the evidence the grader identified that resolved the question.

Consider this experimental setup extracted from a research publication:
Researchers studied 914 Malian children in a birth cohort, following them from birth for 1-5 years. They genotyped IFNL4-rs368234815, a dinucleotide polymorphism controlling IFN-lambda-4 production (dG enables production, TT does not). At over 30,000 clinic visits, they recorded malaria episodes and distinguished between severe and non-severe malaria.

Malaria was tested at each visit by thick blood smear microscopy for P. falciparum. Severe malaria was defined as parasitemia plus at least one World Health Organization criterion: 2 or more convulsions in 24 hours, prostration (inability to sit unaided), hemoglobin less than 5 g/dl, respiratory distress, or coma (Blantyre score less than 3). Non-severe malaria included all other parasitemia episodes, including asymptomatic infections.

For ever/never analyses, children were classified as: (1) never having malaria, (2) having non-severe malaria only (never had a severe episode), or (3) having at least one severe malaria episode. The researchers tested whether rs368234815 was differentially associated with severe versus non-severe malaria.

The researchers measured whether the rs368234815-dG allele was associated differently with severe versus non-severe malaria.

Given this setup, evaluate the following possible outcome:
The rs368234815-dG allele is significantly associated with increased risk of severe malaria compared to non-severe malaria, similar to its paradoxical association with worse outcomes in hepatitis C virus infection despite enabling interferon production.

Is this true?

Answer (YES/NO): NO